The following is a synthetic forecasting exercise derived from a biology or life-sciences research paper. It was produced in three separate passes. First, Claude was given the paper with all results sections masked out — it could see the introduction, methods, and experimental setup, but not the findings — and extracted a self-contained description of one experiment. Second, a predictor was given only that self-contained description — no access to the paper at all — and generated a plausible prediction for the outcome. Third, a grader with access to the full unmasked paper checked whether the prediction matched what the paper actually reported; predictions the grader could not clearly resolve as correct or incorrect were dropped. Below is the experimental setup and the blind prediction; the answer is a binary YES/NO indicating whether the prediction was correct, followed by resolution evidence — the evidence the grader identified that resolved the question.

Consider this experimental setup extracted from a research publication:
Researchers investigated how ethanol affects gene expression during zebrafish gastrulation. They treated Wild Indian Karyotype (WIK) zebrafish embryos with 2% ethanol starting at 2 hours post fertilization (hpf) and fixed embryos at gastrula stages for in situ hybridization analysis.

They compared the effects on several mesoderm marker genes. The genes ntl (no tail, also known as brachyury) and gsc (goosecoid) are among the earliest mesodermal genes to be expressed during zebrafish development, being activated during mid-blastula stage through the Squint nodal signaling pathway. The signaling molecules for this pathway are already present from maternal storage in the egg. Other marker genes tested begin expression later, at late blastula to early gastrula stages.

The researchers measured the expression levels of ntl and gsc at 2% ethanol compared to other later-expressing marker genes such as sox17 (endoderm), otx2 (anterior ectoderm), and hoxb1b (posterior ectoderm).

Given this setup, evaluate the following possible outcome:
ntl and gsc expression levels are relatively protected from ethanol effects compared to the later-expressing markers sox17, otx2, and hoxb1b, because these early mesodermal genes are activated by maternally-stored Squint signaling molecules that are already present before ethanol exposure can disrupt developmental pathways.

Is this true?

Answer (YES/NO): YES